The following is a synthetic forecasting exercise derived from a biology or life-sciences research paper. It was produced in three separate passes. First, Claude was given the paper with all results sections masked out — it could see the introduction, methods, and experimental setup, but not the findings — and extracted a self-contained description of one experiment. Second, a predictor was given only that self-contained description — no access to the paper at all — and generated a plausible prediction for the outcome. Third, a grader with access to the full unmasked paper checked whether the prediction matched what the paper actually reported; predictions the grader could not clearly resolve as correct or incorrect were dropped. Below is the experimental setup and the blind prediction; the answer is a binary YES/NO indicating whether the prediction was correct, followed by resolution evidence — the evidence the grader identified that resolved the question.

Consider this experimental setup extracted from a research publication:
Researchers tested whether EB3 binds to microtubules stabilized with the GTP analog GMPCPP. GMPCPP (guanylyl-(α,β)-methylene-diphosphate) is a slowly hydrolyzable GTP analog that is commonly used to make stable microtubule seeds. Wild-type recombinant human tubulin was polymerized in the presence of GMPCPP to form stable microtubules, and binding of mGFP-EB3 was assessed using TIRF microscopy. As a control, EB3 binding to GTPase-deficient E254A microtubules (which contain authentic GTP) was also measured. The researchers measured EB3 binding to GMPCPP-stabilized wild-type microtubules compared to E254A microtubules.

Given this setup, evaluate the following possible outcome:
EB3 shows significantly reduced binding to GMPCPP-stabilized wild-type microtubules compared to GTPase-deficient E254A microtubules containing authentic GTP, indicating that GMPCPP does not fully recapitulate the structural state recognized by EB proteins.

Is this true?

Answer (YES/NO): YES